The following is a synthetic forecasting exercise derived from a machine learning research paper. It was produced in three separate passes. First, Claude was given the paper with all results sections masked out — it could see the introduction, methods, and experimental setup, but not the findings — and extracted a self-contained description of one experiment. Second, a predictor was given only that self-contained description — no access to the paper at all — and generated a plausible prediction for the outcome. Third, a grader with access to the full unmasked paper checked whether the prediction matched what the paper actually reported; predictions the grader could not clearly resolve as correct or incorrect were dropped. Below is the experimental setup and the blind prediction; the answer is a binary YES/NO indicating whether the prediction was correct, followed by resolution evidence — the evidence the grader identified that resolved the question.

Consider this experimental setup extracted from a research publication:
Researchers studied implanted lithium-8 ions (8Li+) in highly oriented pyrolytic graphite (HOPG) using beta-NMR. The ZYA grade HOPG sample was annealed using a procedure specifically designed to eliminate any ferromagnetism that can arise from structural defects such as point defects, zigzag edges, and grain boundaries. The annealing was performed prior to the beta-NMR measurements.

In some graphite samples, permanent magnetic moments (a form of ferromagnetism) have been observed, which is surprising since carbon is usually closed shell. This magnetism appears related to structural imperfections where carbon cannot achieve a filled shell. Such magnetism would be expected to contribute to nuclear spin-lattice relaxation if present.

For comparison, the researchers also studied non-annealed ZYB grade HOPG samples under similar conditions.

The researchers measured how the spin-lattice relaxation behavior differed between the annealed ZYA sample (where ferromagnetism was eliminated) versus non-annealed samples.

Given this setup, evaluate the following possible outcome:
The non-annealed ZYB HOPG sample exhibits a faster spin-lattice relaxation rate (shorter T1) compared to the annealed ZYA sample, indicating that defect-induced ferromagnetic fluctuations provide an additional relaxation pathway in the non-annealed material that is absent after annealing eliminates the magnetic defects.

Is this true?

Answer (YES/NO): NO